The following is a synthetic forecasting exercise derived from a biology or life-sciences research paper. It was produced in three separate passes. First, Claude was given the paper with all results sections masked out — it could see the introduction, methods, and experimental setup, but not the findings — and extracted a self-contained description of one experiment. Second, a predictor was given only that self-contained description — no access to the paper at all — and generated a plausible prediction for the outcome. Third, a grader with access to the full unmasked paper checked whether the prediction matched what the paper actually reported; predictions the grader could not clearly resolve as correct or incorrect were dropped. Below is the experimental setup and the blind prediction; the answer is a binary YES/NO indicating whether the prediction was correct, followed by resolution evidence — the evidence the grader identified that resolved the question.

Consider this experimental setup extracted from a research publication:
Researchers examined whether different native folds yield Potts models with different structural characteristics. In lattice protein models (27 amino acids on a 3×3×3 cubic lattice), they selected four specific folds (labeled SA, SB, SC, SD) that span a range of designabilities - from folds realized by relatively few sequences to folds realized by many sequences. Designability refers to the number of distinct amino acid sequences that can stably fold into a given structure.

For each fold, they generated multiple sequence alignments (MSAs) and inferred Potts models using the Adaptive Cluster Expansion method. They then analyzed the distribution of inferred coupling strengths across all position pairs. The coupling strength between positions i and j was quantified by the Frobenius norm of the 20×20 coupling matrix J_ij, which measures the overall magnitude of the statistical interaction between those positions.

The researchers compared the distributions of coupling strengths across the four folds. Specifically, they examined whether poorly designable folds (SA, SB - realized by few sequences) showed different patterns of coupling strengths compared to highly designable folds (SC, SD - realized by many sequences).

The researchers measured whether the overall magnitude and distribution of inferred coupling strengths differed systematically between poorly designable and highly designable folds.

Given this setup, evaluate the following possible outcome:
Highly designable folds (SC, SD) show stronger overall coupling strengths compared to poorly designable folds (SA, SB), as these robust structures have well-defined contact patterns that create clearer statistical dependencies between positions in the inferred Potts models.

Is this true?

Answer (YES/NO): NO